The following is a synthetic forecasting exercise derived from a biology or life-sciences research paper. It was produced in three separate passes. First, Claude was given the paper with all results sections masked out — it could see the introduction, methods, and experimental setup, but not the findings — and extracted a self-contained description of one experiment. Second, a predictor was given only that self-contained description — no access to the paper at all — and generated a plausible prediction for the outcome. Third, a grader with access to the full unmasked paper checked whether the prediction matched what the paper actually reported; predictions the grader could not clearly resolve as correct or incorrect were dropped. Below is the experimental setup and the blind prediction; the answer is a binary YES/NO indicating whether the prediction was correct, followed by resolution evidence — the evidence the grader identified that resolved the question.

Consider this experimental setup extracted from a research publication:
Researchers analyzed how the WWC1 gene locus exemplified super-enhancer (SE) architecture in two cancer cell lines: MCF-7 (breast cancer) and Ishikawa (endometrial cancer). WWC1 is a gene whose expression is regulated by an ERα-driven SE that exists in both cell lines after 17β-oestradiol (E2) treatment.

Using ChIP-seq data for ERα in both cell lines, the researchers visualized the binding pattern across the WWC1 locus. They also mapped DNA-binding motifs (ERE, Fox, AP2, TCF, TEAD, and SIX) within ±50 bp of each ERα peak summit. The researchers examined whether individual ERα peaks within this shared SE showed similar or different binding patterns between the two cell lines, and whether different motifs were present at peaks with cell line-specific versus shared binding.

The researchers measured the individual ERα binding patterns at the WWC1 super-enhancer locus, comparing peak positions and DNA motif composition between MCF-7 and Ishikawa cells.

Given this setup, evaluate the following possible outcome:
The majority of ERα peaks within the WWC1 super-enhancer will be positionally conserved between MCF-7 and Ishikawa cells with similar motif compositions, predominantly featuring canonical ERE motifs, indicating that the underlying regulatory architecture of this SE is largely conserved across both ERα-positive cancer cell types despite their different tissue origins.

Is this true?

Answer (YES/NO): NO